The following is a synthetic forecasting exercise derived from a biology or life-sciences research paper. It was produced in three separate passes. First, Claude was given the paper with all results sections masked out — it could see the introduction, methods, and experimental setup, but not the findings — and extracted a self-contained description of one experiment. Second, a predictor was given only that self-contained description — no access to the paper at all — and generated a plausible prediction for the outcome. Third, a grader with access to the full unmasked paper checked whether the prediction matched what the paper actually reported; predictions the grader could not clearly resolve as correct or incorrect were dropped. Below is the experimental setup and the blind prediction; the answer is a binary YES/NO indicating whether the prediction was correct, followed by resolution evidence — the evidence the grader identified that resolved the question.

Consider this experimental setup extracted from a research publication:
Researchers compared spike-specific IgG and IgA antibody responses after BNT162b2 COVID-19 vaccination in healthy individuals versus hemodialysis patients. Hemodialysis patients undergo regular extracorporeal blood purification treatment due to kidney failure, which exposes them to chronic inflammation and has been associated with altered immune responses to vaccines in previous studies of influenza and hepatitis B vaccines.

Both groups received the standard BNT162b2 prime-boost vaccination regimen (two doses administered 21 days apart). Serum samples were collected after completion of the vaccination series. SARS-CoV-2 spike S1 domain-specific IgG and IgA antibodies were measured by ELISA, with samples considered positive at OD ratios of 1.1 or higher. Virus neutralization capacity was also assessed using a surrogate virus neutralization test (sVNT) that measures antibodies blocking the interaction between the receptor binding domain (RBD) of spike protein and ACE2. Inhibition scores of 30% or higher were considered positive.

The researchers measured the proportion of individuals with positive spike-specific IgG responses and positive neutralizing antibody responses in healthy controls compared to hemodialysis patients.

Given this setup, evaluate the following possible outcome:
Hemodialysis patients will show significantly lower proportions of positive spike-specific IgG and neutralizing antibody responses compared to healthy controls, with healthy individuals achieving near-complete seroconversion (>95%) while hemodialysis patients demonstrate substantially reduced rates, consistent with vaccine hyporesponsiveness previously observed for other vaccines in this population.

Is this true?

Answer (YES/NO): YES